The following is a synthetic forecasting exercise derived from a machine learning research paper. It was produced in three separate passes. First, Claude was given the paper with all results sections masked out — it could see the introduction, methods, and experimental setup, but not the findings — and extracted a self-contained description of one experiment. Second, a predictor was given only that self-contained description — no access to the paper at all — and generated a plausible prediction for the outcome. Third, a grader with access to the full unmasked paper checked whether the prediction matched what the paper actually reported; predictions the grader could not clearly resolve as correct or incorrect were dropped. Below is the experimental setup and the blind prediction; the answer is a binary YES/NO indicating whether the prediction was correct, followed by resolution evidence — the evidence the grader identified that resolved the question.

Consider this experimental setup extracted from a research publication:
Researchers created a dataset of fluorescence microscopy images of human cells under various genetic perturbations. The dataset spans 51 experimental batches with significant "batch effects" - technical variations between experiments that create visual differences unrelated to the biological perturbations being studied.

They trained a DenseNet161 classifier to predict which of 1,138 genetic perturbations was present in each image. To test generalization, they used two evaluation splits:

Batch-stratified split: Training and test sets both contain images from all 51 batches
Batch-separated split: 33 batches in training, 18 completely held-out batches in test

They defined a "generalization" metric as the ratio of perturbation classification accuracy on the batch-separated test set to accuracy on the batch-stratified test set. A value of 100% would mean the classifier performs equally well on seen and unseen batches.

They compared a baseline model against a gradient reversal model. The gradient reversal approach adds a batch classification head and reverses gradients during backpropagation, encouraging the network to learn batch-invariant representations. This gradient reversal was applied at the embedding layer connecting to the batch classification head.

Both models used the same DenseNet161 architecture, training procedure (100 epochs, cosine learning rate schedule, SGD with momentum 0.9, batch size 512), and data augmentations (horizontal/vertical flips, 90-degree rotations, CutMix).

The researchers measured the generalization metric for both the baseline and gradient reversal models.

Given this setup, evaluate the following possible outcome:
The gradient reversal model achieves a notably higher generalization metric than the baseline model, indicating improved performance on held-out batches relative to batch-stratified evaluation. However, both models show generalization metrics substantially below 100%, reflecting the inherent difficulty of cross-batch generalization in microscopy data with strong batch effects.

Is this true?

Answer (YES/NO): NO